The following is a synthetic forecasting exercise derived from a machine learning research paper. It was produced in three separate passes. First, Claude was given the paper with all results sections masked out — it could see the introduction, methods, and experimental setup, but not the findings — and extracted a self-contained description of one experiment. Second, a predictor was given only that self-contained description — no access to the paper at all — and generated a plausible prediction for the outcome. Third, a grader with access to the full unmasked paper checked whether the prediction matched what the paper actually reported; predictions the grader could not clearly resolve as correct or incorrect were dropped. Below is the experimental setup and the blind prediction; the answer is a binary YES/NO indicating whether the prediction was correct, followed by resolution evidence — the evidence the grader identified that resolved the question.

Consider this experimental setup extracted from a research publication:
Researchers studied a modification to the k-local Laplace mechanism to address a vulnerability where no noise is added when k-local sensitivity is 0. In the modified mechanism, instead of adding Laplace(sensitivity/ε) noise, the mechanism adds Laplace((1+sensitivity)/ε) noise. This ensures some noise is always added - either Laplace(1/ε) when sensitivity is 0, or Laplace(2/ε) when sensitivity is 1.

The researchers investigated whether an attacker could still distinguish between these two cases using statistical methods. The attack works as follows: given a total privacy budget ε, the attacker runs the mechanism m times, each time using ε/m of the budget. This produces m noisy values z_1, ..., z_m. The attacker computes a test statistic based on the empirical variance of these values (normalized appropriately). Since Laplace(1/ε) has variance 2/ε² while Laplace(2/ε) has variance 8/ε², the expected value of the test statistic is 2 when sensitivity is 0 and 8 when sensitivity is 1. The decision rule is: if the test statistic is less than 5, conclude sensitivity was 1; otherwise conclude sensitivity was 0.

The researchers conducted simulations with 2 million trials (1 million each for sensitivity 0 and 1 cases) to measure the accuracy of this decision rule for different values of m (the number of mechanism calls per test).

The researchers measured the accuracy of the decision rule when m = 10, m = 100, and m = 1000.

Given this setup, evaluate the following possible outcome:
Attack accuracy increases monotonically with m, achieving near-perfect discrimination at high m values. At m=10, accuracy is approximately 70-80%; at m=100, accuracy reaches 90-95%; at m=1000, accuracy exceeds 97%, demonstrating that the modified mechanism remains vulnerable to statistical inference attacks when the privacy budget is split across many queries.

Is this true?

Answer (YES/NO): NO